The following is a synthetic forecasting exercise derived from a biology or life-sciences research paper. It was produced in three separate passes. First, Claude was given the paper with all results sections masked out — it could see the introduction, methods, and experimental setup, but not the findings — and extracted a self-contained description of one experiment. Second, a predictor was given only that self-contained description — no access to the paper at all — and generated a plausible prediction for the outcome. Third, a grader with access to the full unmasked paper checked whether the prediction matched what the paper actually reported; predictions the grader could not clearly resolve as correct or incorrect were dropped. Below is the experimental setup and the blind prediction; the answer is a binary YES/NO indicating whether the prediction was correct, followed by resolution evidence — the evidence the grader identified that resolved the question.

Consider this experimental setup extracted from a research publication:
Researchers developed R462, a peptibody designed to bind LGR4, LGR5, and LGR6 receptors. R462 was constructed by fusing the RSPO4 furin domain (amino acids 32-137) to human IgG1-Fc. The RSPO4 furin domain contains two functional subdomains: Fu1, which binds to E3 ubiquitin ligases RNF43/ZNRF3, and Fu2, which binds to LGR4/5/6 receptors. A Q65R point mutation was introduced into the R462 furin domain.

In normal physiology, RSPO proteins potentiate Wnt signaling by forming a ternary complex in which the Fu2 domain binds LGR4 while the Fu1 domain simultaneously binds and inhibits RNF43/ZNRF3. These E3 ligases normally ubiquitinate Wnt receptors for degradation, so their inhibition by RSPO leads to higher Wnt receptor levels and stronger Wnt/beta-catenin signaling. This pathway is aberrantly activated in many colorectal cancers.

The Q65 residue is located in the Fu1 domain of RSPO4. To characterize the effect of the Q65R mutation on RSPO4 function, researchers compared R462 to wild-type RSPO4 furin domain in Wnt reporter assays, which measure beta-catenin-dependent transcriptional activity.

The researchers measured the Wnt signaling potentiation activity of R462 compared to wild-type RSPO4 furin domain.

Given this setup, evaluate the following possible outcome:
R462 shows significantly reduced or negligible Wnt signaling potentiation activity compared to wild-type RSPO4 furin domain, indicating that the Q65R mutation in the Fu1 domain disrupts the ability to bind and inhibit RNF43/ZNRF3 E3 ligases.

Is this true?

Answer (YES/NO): YES